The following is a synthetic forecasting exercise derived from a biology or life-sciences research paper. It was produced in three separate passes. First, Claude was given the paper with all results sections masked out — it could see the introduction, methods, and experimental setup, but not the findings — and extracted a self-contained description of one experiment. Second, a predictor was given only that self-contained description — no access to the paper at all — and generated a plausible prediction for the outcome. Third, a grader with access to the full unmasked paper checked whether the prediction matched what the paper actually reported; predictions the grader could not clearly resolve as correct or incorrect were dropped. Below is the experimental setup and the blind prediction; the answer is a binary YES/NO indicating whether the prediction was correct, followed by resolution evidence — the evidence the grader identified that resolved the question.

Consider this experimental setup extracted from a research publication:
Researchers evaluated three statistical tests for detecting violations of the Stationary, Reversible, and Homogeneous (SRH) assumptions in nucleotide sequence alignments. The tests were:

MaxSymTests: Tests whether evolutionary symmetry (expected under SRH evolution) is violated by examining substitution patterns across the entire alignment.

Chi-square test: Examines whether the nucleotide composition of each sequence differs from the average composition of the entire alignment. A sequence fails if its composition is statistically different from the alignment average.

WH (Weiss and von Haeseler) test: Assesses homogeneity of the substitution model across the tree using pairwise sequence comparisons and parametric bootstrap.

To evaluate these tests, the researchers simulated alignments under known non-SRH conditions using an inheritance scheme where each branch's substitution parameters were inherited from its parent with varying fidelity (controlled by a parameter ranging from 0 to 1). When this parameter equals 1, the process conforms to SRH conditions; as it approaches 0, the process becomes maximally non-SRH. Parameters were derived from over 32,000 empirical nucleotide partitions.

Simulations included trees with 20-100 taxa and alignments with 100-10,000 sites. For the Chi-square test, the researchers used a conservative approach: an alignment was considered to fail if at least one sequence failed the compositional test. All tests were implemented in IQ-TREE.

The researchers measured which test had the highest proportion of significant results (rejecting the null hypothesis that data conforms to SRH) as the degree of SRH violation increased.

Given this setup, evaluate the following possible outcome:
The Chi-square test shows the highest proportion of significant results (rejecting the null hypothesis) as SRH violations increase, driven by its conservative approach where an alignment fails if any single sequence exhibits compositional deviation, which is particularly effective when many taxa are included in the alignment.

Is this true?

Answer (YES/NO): NO